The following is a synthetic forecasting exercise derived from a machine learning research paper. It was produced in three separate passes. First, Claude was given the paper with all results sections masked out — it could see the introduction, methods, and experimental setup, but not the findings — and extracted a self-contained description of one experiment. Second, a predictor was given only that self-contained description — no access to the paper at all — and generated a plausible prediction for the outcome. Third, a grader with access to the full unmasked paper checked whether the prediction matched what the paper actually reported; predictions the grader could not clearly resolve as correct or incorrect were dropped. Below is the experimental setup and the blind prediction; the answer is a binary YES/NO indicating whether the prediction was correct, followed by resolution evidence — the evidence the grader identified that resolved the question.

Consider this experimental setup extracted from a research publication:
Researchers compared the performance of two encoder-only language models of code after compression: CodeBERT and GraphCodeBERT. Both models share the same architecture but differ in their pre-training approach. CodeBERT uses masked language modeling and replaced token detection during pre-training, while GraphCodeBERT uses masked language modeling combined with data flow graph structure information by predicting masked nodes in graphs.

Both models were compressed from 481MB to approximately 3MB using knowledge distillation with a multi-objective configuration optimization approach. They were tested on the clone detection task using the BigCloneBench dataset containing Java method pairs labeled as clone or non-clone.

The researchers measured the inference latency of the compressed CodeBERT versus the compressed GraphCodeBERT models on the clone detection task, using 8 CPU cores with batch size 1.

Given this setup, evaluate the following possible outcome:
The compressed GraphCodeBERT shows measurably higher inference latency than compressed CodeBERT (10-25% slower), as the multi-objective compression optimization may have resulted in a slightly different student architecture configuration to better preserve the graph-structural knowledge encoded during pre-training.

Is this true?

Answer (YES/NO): NO